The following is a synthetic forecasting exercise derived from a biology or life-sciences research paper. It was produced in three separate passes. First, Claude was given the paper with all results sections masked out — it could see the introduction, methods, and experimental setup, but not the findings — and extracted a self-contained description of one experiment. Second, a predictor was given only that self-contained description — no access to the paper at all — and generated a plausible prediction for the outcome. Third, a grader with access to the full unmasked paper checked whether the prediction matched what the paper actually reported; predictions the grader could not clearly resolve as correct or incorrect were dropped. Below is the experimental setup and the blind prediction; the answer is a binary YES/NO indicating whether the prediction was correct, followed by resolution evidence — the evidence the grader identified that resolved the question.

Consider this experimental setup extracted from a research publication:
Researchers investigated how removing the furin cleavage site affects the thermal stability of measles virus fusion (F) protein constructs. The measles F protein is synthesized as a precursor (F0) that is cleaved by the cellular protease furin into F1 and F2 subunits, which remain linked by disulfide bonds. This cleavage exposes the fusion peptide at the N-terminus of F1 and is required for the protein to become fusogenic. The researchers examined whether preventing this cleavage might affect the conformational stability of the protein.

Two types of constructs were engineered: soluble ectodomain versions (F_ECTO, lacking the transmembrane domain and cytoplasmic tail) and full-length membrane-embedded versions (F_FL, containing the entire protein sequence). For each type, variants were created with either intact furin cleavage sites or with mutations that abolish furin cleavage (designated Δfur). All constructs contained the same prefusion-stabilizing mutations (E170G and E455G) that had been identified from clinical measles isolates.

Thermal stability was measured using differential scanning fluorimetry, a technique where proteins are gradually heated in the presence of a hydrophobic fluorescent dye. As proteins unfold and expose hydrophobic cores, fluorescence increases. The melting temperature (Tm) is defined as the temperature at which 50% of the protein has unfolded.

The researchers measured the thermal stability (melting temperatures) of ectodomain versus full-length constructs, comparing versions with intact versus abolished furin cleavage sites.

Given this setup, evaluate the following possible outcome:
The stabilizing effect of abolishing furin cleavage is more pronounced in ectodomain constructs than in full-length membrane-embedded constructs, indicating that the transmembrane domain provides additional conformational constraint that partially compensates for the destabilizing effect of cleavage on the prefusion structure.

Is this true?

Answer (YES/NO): YES